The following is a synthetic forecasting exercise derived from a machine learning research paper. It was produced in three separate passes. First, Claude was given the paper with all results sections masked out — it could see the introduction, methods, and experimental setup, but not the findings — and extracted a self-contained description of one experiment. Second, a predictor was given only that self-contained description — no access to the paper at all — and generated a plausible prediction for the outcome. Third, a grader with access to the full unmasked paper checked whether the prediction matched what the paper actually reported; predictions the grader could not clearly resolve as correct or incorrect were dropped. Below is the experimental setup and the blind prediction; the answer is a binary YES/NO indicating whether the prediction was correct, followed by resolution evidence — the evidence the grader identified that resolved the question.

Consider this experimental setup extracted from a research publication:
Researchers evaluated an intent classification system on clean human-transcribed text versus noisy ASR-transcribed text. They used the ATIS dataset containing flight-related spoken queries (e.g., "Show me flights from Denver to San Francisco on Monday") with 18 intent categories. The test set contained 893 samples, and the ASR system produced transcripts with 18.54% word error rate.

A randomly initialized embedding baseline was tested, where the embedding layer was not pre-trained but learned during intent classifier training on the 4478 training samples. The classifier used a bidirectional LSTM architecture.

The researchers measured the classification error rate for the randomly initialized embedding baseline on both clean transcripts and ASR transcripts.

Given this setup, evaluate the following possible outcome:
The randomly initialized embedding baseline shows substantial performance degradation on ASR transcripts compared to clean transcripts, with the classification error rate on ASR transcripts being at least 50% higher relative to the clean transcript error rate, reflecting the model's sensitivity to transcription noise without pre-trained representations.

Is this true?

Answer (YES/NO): YES